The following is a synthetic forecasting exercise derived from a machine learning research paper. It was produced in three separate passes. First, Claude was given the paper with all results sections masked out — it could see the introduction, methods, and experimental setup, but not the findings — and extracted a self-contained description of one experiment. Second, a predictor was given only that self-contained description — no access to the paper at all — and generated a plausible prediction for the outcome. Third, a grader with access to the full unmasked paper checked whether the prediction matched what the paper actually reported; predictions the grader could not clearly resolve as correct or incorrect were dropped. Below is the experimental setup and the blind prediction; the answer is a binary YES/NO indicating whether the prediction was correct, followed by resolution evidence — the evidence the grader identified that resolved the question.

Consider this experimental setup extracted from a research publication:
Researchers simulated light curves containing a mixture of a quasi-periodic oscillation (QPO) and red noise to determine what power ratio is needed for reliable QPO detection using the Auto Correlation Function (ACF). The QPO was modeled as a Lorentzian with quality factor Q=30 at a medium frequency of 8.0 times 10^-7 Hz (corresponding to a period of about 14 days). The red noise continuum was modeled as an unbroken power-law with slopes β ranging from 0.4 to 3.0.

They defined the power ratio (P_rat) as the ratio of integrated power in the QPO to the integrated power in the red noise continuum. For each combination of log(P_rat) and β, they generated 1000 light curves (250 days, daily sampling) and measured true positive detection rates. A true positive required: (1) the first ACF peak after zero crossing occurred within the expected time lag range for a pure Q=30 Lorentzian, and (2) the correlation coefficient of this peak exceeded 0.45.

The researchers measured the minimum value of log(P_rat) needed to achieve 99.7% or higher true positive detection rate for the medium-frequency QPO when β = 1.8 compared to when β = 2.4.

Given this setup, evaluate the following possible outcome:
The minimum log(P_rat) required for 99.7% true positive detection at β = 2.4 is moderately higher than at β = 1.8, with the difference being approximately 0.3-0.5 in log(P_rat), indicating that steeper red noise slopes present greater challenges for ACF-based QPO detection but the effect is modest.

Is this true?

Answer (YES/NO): NO